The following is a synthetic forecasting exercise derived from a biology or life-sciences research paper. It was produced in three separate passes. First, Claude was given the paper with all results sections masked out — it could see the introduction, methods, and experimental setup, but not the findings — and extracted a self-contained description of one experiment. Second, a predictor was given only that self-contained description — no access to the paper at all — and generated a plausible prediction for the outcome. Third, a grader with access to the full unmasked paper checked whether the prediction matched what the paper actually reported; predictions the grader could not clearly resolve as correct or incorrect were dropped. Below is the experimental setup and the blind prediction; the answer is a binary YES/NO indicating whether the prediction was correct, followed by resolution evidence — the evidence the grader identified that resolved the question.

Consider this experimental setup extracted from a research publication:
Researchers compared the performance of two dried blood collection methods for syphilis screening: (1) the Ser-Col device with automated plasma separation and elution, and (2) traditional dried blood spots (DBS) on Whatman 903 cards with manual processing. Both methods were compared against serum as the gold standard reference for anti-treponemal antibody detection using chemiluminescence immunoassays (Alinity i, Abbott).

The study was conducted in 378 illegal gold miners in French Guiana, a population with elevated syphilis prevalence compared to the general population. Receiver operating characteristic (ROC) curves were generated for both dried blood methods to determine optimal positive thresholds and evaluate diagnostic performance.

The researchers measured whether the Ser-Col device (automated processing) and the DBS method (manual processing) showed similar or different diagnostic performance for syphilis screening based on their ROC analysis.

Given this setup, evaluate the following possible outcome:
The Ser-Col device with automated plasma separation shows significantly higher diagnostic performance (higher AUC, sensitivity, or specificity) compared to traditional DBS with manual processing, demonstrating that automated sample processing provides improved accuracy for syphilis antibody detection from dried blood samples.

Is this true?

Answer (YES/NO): NO